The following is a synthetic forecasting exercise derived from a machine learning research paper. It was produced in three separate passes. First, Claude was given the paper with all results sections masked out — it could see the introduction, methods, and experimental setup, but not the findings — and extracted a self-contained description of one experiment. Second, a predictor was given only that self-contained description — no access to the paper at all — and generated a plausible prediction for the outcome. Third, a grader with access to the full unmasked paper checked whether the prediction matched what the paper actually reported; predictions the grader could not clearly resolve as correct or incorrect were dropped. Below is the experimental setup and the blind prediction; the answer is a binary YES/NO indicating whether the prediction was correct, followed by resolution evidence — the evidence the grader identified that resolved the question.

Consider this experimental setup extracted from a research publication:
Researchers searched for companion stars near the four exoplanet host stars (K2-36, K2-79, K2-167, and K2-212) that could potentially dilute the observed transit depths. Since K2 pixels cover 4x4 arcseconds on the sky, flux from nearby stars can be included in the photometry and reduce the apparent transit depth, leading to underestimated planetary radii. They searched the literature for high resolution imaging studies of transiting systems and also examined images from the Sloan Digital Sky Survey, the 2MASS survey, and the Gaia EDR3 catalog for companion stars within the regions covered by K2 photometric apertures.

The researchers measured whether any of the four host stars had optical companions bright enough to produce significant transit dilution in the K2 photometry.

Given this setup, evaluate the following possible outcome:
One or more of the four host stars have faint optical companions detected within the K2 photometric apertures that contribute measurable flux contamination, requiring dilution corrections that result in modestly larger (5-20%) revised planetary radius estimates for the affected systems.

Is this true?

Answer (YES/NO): NO